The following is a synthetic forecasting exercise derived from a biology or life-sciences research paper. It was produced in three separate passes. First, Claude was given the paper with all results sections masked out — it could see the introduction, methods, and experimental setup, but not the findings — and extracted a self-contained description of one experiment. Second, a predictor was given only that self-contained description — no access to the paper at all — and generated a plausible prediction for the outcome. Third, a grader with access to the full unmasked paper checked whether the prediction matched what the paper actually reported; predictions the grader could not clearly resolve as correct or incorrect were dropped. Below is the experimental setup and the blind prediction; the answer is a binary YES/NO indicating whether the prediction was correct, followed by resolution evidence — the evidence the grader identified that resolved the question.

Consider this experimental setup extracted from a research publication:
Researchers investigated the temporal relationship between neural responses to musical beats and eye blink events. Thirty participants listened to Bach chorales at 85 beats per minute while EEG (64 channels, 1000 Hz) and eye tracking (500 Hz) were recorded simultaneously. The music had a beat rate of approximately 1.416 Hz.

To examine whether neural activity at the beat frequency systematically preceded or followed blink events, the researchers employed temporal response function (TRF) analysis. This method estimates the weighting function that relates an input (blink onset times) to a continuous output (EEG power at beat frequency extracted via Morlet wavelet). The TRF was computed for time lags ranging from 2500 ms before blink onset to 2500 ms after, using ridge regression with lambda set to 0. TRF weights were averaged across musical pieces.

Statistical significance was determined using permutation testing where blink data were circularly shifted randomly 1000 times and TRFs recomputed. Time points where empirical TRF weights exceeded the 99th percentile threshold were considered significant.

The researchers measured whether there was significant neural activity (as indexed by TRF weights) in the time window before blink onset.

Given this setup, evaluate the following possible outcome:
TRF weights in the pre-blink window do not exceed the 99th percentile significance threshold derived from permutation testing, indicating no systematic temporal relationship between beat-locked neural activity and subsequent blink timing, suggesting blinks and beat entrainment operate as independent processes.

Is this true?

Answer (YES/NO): NO